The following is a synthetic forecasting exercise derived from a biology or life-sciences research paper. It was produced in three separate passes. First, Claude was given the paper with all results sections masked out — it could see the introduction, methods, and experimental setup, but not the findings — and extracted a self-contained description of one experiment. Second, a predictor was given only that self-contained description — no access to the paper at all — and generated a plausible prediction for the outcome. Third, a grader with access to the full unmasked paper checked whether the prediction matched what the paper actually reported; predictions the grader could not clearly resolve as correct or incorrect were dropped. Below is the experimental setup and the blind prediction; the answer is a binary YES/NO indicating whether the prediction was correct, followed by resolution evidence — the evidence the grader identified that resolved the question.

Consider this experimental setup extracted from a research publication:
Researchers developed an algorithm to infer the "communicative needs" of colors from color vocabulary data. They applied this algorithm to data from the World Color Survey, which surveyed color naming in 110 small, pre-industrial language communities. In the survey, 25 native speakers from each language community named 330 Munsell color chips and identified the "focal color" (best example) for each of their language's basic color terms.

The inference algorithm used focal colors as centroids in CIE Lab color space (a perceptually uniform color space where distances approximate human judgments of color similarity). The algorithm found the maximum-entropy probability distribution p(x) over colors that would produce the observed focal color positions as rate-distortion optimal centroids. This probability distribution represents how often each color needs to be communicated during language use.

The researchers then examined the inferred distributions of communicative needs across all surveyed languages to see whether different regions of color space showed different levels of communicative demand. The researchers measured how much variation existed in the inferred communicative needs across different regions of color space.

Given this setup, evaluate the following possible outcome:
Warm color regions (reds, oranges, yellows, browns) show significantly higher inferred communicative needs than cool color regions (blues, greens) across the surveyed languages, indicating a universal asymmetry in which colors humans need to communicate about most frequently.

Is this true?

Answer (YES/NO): NO